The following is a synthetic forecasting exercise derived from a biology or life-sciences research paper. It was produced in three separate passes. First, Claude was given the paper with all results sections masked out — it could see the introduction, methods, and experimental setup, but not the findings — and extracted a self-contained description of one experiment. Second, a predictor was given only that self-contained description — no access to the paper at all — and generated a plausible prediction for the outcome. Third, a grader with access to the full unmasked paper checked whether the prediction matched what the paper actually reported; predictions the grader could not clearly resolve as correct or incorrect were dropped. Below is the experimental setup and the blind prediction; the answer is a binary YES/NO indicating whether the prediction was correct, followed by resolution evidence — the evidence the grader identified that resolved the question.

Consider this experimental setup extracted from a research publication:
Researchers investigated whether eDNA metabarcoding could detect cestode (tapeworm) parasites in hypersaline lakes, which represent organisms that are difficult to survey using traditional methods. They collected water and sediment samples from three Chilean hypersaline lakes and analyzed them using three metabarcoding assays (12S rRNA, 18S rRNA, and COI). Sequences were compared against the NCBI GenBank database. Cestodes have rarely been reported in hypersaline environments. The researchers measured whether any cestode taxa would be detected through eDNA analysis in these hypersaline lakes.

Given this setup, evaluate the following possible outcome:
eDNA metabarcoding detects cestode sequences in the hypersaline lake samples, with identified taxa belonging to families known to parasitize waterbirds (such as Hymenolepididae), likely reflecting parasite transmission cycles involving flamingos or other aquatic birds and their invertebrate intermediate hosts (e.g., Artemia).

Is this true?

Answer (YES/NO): NO